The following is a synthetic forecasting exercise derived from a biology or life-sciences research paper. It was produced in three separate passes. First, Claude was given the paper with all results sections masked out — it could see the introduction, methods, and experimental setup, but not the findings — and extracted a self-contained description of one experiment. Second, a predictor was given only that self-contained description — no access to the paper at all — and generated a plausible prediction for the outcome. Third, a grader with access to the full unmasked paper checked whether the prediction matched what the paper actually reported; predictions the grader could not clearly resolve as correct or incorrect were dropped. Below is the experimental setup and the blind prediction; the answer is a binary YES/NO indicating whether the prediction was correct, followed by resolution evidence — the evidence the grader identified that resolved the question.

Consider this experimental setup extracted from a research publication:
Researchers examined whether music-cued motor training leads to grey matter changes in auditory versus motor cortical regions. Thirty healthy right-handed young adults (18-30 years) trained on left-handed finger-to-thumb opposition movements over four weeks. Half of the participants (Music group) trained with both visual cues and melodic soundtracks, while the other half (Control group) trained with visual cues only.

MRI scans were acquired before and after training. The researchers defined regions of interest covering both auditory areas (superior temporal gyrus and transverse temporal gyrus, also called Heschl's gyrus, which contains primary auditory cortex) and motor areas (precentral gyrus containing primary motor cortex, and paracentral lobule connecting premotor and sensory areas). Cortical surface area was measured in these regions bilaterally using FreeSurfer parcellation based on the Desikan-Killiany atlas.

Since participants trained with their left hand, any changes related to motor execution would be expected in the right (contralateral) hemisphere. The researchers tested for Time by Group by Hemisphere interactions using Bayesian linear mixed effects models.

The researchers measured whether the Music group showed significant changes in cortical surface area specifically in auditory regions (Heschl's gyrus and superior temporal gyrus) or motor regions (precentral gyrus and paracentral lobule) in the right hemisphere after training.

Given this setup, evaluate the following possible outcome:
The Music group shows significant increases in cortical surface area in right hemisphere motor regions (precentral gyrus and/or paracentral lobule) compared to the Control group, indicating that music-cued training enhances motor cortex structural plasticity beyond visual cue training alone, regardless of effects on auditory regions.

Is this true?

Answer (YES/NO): NO